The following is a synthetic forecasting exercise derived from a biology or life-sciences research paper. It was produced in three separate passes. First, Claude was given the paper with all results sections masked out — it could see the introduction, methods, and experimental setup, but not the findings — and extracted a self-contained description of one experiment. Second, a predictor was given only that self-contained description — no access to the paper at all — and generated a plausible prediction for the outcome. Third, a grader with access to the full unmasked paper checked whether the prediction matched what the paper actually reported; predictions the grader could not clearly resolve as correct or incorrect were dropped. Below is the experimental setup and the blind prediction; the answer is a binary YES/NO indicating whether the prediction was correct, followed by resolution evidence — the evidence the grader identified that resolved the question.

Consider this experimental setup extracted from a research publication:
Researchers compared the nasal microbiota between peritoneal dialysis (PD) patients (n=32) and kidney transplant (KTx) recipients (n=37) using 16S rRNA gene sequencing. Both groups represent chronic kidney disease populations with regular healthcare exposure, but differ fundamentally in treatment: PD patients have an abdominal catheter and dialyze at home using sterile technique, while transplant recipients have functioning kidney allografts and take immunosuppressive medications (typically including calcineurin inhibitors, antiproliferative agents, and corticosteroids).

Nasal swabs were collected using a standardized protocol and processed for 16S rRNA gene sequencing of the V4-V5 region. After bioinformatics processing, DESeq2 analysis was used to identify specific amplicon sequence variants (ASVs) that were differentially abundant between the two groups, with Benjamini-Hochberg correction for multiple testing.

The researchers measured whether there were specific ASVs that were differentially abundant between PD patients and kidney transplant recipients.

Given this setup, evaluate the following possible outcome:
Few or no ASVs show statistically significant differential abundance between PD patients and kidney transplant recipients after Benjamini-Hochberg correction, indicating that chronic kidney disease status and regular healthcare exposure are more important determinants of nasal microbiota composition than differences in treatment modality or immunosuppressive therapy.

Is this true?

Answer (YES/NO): NO